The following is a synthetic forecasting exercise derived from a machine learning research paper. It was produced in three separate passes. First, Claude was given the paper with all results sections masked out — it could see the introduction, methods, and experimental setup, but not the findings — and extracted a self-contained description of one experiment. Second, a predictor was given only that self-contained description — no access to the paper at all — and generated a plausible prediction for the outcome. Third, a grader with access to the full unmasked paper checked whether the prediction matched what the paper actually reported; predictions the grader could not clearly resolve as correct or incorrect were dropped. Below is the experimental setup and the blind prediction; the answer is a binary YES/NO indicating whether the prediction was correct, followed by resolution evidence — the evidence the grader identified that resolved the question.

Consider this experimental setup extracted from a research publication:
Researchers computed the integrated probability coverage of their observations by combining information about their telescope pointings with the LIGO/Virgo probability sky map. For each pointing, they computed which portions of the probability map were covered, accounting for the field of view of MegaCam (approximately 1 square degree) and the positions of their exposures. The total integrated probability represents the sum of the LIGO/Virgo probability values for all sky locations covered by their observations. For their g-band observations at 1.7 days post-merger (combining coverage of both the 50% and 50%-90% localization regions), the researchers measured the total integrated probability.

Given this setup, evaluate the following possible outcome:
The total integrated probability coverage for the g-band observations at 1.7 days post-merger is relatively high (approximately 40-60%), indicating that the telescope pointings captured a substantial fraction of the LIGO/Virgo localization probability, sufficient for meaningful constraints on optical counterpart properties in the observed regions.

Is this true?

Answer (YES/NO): NO